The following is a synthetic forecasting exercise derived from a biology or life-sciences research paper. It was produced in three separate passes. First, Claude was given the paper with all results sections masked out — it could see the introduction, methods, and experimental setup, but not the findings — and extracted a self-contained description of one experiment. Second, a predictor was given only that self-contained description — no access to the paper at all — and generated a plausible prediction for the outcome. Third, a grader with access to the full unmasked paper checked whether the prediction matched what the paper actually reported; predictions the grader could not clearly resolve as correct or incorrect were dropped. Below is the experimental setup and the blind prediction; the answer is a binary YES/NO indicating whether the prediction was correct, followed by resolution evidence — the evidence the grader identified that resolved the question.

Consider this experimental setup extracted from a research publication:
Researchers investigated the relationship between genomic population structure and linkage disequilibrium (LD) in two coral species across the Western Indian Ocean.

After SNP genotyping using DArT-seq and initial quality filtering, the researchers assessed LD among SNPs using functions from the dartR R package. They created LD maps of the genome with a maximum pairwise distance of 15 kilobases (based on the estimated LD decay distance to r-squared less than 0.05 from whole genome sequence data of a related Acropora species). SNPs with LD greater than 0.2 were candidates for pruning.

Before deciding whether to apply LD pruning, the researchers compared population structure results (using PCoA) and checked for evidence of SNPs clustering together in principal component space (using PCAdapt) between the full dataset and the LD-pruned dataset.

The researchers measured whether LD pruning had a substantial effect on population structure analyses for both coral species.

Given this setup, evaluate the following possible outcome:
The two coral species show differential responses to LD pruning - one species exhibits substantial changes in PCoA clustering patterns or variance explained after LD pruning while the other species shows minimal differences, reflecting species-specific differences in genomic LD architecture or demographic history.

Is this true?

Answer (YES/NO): NO